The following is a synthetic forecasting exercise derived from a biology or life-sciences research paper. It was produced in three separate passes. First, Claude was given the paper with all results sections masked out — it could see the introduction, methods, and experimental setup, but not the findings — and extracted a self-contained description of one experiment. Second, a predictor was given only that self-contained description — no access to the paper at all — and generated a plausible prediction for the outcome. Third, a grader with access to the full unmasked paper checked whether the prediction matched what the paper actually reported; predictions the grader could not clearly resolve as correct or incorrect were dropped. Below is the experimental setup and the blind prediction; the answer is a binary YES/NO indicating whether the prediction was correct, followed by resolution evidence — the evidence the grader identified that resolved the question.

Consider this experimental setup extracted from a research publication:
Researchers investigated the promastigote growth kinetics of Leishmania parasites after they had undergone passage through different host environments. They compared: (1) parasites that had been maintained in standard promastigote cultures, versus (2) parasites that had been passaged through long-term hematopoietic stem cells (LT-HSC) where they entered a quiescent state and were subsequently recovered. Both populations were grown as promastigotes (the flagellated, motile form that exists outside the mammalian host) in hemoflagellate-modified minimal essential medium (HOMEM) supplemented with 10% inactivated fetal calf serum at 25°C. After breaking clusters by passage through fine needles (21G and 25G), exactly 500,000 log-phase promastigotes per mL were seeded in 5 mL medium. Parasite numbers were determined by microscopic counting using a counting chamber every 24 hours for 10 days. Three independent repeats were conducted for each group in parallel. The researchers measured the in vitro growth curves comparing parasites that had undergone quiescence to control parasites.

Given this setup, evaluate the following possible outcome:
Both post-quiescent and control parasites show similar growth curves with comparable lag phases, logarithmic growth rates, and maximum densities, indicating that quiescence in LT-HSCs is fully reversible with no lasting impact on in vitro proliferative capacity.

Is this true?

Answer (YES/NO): NO